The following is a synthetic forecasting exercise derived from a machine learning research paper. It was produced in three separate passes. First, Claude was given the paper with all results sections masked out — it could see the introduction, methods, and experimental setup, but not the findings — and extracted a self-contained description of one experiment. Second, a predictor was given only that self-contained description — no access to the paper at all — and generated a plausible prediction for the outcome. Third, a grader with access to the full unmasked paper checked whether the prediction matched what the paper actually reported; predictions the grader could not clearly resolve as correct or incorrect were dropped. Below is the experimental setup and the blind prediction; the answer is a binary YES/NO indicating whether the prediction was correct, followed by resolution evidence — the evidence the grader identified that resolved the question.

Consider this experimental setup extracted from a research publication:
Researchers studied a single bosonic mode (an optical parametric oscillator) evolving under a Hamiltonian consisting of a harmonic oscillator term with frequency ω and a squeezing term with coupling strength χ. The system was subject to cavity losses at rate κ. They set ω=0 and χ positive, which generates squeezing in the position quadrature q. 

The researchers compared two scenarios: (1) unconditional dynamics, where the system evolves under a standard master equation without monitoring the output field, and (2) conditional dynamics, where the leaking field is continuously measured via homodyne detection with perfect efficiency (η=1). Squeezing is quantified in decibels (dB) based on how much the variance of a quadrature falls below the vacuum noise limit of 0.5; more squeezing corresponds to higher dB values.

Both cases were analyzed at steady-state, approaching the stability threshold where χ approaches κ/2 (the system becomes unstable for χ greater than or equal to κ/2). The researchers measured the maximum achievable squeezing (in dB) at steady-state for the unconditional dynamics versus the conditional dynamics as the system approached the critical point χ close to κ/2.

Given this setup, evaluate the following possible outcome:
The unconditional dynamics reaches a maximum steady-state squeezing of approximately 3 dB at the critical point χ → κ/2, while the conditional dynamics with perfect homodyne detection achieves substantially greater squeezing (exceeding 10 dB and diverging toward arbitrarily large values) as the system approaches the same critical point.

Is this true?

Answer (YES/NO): YES